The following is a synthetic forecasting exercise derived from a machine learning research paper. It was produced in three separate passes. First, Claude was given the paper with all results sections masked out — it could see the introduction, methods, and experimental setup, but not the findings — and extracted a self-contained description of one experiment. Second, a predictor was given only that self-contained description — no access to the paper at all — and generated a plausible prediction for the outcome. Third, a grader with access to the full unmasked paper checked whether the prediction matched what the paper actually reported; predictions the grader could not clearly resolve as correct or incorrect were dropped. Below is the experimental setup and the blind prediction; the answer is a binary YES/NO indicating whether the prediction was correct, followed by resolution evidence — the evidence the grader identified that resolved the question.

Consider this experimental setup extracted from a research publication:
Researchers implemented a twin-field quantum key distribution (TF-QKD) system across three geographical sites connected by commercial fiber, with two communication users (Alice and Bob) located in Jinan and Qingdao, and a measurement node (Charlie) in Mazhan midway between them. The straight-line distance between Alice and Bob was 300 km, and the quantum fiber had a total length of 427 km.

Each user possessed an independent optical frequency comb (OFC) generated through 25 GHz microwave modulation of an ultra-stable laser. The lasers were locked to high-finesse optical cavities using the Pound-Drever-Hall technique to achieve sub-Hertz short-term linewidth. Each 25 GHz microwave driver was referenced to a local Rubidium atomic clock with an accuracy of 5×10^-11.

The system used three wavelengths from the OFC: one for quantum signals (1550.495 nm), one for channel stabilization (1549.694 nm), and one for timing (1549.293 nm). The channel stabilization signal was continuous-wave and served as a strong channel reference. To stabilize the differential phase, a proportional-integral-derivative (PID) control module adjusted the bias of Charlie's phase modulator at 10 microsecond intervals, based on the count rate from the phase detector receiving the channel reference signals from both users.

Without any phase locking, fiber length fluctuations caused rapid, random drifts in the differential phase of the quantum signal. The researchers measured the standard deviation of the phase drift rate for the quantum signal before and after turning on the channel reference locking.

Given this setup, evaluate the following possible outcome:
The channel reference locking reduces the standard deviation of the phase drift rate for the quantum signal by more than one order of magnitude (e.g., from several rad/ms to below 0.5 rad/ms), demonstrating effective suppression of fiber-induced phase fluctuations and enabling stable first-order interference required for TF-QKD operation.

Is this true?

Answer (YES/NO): YES